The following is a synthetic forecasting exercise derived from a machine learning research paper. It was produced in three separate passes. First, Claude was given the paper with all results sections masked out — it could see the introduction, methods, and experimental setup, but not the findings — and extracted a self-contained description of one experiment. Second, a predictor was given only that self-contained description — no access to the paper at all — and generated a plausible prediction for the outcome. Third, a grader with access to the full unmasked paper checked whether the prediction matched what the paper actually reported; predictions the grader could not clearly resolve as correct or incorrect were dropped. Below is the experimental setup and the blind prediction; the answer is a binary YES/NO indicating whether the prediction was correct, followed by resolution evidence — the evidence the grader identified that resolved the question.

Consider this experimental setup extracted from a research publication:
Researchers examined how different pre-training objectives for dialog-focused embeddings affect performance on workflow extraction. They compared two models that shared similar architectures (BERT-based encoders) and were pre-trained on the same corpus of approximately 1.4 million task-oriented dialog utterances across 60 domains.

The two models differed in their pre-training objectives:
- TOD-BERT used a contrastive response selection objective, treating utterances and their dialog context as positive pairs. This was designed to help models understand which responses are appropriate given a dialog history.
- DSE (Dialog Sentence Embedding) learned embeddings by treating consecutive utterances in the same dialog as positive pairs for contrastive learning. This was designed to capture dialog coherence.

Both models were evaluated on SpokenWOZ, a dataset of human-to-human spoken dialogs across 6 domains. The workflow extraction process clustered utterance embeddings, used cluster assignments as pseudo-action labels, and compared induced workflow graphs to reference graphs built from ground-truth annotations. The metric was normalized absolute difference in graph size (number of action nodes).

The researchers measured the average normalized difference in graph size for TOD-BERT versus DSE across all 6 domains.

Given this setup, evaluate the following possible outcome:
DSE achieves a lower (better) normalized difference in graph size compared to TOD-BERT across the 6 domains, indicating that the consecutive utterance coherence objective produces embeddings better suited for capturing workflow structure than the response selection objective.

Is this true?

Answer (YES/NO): YES